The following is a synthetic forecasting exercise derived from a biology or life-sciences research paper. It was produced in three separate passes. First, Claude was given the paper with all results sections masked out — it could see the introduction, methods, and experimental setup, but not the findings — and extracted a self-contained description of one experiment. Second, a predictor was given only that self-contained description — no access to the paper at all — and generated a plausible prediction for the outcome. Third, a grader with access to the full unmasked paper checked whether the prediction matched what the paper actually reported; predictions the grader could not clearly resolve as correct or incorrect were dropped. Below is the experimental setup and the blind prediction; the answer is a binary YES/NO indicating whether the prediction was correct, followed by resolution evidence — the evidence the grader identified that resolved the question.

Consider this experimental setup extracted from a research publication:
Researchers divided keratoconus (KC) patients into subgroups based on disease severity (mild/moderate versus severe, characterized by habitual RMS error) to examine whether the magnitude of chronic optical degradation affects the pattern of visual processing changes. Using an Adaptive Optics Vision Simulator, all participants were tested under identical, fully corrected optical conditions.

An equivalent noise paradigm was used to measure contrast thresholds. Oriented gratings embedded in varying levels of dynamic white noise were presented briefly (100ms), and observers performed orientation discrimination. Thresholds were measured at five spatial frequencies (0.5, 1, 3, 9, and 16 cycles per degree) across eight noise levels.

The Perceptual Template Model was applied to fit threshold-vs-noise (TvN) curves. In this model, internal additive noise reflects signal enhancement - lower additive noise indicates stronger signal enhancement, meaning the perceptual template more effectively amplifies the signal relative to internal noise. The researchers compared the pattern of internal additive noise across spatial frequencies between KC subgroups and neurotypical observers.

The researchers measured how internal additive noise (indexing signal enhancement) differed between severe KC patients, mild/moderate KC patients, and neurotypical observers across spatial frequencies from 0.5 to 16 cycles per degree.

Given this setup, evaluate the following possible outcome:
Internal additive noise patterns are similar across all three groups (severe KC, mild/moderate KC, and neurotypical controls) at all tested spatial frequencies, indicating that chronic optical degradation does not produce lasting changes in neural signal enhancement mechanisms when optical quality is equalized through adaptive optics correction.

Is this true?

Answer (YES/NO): NO